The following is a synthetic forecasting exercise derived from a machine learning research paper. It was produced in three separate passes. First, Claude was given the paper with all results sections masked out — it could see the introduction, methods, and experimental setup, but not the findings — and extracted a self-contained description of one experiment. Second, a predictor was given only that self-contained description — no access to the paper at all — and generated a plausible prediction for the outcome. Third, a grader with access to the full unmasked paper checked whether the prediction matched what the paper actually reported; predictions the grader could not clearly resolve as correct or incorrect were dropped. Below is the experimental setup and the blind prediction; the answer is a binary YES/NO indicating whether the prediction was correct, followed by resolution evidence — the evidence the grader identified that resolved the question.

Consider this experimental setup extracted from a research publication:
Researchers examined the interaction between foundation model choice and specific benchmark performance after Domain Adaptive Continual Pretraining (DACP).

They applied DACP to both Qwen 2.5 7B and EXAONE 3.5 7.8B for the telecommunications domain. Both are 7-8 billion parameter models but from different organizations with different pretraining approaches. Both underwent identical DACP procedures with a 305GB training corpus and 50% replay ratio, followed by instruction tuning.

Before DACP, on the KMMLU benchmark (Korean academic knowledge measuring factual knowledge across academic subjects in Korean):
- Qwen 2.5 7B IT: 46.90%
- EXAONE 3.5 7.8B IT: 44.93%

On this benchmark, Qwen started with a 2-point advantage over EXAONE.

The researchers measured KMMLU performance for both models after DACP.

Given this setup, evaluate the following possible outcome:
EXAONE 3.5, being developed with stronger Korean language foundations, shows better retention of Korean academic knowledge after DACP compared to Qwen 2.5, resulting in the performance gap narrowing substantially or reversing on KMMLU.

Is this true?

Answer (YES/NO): NO